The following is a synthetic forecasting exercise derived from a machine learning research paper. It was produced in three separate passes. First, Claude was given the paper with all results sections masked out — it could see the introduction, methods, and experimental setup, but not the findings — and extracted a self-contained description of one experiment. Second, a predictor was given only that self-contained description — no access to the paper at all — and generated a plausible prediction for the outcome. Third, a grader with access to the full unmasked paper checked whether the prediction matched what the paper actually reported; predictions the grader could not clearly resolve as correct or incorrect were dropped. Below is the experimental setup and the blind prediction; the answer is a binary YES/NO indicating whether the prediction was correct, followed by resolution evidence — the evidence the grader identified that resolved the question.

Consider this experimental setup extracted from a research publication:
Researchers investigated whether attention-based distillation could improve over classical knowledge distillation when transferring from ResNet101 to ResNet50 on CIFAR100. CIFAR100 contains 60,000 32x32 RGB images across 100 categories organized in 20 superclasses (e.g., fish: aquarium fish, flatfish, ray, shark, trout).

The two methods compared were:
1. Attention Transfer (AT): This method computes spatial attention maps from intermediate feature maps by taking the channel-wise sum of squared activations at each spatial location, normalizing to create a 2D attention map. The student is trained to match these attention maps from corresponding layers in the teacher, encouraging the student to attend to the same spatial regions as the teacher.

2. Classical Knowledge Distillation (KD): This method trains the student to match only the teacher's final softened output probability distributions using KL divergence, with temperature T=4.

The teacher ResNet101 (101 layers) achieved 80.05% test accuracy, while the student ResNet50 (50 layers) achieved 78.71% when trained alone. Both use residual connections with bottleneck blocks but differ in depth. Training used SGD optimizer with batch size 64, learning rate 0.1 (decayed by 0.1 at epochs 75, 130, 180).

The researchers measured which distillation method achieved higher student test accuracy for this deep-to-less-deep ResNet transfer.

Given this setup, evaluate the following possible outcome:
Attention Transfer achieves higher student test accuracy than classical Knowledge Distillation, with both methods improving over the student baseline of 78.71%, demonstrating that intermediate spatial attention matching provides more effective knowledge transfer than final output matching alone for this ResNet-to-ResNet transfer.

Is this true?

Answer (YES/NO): YES